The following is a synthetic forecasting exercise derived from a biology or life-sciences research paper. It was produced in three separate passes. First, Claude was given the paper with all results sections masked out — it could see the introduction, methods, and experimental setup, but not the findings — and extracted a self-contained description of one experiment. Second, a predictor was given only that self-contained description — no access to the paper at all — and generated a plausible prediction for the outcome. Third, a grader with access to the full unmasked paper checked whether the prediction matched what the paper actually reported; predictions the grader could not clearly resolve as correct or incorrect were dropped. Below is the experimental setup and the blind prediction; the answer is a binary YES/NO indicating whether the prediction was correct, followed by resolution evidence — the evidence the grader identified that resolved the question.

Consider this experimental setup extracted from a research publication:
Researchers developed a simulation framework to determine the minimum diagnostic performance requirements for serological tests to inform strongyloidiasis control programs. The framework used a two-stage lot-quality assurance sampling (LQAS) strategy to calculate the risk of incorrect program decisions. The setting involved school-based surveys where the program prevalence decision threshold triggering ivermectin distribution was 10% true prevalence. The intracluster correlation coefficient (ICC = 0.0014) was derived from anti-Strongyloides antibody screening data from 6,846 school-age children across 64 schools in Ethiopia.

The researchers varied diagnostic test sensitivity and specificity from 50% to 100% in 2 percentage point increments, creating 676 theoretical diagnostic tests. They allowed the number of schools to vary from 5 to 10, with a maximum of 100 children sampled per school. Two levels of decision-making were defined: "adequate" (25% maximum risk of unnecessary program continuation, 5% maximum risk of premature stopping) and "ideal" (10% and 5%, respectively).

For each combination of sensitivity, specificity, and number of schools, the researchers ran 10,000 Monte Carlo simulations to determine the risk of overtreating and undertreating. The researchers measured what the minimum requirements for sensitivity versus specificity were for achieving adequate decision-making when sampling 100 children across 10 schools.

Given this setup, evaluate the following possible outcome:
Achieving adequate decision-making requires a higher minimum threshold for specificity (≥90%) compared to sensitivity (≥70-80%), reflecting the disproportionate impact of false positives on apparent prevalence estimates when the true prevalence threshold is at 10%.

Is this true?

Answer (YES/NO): NO